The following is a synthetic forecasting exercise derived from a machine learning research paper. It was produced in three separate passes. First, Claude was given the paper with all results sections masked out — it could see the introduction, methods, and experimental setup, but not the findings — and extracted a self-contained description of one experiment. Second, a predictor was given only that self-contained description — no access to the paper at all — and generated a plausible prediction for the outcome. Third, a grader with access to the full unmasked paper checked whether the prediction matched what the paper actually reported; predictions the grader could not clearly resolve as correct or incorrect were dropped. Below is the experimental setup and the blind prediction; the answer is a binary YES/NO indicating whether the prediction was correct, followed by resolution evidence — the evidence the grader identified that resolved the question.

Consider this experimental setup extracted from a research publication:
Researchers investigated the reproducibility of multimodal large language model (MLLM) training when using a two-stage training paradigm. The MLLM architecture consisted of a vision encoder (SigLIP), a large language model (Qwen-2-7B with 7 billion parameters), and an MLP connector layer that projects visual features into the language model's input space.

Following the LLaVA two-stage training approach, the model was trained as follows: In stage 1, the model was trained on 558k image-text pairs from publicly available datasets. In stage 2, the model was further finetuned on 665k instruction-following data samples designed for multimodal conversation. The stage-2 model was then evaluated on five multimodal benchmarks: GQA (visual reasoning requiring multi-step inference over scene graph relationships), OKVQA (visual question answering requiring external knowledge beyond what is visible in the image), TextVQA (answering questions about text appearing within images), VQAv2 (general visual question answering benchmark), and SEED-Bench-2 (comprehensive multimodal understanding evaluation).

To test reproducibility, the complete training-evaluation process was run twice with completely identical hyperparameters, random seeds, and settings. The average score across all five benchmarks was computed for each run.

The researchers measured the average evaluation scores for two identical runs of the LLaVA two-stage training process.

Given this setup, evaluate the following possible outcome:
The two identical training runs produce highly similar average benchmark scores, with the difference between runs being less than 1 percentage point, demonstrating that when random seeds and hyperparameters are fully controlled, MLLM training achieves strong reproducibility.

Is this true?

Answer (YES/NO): NO